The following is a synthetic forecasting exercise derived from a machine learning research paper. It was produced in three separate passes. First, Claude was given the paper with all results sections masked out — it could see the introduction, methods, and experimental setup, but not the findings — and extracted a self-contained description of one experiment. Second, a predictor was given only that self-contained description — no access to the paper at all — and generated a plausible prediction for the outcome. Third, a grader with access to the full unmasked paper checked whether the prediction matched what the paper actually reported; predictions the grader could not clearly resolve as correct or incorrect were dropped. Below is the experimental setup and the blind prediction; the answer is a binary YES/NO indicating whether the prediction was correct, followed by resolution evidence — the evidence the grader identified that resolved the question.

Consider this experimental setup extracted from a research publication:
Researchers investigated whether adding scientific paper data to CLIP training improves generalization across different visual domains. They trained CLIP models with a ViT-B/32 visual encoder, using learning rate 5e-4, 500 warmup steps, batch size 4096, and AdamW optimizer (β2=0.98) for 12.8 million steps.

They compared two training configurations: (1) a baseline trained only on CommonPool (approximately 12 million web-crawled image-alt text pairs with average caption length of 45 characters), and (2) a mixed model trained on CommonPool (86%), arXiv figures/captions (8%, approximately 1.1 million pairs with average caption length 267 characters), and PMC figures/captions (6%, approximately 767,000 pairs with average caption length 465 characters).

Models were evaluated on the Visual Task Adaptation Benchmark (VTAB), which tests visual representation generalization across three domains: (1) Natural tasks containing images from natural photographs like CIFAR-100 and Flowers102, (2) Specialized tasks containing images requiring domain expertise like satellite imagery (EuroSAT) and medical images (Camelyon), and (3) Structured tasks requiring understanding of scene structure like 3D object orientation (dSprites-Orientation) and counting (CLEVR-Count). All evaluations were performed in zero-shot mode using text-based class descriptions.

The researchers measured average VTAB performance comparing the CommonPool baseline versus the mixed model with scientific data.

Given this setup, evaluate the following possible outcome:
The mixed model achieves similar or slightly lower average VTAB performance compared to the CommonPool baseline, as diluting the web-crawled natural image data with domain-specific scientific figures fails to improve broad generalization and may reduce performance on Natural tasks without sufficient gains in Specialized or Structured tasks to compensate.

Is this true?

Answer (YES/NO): NO